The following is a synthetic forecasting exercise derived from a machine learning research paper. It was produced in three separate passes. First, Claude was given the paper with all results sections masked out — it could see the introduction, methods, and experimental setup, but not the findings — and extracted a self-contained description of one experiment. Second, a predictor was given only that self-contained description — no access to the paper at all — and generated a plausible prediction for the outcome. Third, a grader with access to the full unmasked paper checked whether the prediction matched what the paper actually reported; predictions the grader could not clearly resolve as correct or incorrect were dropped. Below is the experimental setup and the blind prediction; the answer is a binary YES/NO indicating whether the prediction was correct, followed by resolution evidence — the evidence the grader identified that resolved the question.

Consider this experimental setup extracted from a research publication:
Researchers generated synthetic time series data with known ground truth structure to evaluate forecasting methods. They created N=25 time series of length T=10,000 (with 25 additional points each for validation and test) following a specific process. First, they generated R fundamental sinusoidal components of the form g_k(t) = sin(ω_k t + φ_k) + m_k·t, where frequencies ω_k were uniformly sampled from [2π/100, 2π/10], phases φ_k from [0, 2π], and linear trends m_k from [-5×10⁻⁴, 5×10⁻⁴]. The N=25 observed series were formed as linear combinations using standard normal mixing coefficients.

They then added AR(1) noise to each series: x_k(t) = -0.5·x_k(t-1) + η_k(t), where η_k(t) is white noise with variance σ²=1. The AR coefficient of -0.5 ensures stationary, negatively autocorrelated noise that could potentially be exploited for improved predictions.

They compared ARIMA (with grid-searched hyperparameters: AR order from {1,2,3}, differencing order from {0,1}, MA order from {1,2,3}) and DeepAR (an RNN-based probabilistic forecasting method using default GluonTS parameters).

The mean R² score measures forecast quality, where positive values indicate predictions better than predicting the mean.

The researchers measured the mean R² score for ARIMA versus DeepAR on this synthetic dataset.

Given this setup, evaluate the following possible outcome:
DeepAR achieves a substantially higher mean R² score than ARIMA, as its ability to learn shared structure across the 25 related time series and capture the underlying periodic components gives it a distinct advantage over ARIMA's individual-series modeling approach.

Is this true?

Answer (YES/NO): NO